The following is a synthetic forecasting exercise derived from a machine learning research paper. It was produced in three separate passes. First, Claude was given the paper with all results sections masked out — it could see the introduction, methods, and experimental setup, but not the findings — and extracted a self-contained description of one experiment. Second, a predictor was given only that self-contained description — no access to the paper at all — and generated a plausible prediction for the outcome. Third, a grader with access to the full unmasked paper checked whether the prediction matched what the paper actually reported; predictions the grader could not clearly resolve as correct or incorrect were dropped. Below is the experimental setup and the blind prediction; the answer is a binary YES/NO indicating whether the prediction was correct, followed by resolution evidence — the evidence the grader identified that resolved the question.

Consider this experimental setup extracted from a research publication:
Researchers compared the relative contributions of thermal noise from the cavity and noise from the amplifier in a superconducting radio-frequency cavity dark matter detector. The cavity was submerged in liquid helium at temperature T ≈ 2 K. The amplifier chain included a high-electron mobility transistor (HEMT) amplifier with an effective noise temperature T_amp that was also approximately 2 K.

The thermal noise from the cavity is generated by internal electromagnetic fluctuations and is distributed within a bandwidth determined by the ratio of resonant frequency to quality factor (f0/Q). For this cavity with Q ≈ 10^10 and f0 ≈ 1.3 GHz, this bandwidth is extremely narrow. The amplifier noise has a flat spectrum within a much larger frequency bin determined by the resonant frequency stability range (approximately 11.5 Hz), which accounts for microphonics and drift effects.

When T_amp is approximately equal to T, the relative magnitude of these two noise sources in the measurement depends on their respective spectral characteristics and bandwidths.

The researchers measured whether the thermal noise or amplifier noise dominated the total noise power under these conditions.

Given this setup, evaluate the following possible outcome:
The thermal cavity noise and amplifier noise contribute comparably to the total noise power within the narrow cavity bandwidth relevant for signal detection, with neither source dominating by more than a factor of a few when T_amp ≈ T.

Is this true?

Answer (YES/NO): NO